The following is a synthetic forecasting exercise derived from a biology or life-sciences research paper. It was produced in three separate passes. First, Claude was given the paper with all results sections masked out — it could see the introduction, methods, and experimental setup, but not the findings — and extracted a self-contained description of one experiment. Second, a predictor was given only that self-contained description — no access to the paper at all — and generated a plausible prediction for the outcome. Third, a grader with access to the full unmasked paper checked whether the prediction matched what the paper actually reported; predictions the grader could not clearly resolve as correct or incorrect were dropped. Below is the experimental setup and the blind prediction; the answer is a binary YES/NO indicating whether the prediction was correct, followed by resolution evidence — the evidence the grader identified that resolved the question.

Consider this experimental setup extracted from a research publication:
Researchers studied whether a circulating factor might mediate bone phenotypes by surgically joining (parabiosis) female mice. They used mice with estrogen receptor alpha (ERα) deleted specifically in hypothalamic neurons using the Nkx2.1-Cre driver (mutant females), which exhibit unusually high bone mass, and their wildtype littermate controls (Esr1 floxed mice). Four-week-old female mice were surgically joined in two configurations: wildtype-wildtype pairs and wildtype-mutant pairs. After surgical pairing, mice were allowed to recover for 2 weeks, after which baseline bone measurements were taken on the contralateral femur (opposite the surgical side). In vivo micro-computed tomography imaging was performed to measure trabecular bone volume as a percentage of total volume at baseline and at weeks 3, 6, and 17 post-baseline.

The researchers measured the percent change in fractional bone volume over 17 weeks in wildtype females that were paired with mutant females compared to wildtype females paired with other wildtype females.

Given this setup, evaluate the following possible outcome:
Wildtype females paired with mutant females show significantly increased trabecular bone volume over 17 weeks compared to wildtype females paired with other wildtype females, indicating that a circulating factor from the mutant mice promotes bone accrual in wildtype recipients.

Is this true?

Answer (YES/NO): YES